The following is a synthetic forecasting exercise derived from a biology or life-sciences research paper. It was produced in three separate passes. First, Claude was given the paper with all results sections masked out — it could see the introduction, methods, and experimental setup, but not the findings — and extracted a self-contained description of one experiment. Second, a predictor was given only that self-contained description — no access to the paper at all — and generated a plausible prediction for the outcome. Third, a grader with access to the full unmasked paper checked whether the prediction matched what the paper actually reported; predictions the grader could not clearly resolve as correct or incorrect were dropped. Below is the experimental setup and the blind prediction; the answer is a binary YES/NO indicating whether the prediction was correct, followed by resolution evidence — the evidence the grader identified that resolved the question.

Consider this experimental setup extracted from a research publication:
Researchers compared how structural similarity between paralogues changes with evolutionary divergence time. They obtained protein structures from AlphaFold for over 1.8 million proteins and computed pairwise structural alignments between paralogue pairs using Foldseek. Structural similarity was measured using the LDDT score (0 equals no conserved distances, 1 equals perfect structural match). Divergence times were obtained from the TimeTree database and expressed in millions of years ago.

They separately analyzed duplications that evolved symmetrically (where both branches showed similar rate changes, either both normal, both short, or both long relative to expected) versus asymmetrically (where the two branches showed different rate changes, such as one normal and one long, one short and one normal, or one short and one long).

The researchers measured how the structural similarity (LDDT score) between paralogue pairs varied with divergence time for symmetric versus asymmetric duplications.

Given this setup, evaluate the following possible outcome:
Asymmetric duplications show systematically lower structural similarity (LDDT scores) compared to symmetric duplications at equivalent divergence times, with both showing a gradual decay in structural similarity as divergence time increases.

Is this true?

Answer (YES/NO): NO